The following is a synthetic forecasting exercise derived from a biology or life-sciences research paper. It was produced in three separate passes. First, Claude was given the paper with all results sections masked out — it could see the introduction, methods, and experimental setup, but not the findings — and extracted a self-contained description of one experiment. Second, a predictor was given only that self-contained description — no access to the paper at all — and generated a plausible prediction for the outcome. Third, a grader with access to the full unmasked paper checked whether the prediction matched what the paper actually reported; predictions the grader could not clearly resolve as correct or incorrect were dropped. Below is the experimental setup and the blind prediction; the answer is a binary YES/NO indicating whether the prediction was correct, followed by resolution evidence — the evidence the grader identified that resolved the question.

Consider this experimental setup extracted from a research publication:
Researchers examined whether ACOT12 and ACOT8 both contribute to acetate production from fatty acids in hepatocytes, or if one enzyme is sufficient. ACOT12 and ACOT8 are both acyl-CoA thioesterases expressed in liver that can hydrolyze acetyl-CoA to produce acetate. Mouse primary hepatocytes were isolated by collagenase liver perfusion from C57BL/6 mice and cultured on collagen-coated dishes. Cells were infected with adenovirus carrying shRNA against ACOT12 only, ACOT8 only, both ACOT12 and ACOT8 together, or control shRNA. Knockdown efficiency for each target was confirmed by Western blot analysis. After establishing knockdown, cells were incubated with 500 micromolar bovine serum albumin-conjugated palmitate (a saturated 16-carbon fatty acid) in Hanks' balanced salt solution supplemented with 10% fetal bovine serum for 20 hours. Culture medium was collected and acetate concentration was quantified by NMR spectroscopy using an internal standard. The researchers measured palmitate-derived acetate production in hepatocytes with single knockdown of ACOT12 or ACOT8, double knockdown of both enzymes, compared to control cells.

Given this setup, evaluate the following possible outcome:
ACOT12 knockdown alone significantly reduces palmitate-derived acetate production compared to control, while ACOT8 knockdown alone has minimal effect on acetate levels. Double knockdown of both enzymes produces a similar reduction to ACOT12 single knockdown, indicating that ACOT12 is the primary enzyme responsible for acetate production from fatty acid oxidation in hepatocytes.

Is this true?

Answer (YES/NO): NO